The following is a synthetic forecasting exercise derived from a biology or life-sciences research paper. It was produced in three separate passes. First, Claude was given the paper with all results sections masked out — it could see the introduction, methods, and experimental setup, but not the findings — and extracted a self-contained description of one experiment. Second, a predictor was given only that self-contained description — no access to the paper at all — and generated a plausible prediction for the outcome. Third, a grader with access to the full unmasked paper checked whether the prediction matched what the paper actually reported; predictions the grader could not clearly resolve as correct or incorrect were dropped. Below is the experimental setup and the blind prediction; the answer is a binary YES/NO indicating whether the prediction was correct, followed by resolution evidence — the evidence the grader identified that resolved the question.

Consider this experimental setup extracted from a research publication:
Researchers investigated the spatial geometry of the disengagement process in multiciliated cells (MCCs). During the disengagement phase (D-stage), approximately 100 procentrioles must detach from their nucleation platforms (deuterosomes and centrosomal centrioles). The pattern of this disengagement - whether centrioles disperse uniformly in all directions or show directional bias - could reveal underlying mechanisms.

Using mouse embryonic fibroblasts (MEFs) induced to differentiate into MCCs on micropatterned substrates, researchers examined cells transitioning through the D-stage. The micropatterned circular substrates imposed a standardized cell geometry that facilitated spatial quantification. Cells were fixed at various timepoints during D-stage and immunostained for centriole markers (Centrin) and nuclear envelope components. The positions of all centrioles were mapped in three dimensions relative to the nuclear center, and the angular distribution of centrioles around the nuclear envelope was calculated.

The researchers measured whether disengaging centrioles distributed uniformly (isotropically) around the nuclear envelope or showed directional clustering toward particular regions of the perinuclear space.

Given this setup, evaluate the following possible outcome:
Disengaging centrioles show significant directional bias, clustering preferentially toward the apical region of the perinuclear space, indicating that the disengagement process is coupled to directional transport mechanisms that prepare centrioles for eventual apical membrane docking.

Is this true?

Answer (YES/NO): NO